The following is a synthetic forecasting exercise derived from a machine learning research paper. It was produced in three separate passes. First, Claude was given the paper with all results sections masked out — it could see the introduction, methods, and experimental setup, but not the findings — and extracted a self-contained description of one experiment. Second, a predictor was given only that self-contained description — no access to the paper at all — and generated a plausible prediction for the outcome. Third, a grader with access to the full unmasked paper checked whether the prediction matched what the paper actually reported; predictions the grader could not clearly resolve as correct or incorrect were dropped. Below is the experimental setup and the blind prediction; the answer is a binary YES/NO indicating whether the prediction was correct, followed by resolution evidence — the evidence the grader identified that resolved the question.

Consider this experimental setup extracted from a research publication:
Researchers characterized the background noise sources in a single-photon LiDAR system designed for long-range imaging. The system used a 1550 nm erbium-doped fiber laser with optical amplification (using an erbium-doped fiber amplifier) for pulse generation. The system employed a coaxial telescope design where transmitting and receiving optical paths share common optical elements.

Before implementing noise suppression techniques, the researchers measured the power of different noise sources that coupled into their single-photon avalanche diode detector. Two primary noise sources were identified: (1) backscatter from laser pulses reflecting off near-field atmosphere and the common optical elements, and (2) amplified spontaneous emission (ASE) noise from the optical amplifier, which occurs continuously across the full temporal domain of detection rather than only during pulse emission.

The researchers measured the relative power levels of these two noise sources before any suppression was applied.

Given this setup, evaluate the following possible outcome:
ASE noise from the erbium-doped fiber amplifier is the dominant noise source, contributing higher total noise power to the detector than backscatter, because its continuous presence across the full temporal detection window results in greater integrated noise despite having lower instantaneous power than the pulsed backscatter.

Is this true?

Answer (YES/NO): NO